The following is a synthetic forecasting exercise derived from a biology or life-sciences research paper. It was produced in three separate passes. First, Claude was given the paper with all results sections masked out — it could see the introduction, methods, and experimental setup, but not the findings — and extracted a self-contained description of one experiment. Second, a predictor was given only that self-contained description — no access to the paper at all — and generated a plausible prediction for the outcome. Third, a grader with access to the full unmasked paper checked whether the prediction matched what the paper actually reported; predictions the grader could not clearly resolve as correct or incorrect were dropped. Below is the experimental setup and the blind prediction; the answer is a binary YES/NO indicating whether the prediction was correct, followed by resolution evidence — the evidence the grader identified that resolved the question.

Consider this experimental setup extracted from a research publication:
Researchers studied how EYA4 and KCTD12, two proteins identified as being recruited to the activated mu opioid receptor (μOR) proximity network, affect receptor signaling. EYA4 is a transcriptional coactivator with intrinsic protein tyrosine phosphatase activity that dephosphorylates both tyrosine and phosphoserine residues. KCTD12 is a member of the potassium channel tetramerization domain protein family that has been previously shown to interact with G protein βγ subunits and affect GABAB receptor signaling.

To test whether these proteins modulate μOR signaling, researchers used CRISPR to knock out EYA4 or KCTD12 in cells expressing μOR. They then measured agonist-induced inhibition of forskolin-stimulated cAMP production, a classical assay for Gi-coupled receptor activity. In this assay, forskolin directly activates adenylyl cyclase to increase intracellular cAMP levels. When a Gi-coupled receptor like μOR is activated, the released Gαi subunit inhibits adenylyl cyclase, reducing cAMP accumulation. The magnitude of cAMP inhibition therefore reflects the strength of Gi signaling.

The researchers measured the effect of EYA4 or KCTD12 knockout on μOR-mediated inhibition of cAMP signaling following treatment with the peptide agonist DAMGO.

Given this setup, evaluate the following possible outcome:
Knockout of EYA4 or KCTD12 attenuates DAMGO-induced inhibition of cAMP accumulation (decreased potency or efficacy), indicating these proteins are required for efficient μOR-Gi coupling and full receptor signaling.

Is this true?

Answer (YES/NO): NO